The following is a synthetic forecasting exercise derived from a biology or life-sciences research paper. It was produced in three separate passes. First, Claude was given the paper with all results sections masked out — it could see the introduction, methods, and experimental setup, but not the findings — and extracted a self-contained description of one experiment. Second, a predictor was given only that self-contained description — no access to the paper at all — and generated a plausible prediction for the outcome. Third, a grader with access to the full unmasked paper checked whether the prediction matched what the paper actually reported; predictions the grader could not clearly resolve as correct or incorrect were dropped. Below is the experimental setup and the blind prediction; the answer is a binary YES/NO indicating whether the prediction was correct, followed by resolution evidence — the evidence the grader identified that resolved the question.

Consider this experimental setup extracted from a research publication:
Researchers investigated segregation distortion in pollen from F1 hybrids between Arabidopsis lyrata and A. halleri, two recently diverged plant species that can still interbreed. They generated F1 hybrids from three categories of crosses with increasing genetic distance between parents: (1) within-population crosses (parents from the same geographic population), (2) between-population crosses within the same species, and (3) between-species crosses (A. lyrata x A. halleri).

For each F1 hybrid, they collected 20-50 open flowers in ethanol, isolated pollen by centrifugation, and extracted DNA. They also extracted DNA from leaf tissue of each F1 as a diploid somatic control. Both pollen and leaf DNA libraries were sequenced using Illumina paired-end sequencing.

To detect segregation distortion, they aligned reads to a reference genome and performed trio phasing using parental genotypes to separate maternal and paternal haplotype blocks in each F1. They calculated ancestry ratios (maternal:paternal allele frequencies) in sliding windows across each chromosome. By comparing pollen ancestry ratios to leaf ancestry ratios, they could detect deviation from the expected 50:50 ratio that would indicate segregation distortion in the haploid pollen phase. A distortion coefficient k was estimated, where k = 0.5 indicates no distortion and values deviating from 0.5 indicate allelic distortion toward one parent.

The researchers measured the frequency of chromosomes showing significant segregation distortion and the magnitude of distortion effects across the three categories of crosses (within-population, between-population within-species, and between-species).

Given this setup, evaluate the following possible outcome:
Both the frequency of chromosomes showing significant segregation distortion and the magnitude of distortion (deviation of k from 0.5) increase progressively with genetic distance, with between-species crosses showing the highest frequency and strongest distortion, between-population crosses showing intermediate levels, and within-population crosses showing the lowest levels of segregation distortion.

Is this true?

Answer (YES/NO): YES